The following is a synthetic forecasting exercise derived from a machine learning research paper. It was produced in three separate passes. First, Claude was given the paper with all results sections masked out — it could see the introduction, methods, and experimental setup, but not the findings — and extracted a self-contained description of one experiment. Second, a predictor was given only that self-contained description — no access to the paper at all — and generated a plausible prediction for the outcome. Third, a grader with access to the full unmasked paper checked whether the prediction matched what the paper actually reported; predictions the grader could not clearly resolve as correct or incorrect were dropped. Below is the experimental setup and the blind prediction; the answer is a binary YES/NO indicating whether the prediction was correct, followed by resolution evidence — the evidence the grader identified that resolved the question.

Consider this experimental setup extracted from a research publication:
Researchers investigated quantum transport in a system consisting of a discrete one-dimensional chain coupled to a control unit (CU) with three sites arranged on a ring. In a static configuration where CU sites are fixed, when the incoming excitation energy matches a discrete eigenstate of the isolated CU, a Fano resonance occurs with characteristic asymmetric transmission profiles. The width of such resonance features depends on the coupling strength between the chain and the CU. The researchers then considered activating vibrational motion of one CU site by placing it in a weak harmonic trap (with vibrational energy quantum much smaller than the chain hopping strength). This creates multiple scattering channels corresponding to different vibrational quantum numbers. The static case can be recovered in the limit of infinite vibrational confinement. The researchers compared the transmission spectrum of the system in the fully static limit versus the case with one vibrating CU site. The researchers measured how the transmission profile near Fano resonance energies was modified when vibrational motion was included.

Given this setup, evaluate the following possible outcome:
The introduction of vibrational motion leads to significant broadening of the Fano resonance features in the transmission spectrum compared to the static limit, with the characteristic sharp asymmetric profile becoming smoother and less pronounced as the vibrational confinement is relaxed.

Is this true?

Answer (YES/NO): NO